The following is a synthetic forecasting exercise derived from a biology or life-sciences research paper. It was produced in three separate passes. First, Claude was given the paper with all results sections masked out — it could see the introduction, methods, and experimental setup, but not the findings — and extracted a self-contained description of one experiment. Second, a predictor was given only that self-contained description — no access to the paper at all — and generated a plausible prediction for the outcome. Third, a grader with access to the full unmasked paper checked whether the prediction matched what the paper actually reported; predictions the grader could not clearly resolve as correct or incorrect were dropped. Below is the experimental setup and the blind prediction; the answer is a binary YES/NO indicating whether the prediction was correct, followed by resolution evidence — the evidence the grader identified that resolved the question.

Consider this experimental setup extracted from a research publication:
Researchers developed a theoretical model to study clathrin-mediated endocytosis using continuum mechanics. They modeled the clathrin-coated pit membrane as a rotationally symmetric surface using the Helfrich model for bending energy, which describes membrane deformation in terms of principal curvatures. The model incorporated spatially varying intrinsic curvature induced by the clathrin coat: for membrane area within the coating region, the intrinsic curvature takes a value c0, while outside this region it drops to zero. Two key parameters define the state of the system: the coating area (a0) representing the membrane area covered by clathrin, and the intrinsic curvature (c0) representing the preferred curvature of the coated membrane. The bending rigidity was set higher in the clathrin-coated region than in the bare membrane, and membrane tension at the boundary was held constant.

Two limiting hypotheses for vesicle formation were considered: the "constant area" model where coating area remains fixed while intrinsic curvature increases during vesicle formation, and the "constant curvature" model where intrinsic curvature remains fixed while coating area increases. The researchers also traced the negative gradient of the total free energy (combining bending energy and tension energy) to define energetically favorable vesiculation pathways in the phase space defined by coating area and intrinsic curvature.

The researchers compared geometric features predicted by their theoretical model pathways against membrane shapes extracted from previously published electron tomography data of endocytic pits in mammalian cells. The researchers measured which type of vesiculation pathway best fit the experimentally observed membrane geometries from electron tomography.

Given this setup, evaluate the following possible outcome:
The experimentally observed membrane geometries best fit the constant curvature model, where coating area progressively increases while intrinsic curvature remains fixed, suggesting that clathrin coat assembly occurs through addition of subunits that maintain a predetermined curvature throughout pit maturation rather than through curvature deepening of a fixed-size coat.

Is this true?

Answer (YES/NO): NO